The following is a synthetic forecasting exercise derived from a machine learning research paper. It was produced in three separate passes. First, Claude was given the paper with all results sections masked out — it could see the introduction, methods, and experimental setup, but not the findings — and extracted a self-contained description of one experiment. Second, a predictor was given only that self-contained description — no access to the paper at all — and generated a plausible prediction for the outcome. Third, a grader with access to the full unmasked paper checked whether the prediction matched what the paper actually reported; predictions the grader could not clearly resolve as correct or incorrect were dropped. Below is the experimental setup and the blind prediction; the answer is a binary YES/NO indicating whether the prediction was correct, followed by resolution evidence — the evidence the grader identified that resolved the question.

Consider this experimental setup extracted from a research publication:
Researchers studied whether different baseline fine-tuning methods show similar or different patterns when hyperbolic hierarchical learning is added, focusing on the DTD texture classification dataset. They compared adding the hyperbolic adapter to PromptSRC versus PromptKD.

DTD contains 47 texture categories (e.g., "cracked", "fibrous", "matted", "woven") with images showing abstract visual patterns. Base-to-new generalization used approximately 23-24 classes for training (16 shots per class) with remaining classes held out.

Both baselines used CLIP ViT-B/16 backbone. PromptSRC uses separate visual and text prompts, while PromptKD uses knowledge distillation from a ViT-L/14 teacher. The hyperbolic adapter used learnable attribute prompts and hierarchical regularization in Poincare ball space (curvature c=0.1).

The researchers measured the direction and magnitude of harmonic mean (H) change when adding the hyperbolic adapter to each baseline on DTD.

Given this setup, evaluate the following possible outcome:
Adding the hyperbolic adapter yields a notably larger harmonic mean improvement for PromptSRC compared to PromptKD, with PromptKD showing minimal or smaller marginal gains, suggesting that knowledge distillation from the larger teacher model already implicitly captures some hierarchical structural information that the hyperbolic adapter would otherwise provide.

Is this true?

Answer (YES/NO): NO